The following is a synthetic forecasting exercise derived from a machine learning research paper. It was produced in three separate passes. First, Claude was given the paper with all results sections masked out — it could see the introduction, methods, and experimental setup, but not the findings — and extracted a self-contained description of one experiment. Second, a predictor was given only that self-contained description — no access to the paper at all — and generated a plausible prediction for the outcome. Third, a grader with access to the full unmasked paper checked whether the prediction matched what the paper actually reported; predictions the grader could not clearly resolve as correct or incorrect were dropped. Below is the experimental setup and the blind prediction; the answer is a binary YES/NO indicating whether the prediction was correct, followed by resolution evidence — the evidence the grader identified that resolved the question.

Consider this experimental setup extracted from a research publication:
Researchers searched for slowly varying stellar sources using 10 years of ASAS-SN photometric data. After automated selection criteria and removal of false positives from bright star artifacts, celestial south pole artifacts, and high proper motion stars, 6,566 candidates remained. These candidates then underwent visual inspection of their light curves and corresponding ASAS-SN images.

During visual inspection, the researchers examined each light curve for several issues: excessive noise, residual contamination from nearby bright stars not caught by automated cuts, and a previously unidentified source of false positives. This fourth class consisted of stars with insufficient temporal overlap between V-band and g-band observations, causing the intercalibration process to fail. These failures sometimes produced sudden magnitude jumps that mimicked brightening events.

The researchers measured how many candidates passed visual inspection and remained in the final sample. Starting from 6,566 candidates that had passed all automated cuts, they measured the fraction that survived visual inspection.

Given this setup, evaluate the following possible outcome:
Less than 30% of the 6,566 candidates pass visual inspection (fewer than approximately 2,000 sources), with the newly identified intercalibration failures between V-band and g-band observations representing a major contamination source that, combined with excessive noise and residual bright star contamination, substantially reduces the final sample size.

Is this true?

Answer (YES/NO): YES